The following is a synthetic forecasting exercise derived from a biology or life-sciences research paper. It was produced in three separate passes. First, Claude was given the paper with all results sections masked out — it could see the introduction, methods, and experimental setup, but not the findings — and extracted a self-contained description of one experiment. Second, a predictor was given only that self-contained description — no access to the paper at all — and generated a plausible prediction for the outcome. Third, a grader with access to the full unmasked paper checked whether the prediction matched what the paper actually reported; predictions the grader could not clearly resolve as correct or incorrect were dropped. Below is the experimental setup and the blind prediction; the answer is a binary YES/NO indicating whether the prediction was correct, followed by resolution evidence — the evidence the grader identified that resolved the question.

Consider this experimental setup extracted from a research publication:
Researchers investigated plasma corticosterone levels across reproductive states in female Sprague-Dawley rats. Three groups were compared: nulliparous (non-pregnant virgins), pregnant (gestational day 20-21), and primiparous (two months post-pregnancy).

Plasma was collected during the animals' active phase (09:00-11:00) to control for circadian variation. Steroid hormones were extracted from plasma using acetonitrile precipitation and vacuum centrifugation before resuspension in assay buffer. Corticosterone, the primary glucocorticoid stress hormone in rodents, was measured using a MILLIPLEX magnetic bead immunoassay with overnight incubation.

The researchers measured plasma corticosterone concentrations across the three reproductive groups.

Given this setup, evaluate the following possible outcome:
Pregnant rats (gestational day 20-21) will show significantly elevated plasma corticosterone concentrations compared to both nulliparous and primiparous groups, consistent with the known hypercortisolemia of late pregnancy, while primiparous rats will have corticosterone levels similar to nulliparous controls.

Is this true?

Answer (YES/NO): NO